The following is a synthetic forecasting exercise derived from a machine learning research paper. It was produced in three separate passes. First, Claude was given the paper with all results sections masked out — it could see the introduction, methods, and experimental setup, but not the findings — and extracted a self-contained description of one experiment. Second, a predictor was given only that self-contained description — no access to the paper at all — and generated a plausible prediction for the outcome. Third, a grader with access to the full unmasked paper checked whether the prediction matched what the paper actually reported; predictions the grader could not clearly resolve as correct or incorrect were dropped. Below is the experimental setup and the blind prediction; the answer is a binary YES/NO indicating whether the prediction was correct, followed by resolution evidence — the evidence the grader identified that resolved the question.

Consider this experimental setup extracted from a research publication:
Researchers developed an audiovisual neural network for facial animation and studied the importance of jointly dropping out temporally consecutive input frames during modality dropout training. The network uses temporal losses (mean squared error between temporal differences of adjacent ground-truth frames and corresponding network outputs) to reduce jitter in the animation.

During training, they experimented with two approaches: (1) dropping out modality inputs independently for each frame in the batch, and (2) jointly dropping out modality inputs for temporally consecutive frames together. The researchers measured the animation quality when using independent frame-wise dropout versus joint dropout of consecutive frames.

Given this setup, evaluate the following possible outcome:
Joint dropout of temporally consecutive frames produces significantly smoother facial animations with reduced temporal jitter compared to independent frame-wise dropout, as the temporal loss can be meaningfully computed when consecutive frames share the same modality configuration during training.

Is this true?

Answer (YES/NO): YES